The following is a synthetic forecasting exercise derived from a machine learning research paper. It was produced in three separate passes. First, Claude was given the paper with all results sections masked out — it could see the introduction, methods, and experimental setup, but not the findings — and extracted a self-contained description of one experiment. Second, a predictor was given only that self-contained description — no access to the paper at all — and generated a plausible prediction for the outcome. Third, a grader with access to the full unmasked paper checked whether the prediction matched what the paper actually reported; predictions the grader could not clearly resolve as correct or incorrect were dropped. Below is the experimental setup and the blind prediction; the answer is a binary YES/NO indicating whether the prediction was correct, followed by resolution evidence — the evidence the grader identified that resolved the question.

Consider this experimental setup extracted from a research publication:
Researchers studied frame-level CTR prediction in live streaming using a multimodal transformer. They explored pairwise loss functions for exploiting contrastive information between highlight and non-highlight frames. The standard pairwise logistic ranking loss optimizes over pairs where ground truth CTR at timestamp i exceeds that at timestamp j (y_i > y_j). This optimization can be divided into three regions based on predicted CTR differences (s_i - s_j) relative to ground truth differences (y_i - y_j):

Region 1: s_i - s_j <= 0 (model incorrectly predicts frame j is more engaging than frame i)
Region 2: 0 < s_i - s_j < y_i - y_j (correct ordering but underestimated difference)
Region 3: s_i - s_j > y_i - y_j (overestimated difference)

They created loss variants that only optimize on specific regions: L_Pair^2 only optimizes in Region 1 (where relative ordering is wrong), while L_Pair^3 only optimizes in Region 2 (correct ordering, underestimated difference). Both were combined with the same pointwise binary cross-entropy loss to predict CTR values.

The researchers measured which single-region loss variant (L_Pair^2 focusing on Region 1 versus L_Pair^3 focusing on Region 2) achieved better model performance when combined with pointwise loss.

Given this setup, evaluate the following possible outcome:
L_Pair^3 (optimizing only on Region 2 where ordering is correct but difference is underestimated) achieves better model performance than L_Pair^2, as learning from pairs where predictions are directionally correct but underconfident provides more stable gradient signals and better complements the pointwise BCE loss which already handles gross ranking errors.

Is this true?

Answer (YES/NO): YES